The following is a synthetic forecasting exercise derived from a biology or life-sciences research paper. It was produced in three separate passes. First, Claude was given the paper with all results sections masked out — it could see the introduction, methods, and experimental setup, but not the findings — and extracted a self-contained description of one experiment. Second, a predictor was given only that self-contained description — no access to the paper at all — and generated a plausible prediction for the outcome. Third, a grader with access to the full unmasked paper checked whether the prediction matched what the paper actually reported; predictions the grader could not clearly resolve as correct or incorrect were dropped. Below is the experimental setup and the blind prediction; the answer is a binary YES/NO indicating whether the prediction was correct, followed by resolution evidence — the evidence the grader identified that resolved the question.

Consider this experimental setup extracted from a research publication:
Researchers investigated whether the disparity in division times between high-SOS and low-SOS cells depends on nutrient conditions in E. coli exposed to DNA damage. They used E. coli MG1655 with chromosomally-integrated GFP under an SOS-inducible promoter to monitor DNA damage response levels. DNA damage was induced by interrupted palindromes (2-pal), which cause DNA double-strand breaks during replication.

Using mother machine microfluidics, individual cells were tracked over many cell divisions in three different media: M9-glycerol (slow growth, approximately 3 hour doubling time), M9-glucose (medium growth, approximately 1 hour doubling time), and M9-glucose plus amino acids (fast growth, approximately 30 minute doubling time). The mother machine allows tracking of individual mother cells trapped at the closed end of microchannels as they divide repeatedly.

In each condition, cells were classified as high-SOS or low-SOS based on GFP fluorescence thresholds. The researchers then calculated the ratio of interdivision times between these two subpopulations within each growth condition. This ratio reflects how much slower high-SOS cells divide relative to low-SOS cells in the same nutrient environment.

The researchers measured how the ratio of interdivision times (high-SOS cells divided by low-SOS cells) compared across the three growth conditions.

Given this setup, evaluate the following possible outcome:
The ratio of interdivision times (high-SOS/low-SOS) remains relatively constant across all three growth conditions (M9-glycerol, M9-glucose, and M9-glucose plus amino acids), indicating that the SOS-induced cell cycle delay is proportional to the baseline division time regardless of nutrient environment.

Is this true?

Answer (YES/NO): NO